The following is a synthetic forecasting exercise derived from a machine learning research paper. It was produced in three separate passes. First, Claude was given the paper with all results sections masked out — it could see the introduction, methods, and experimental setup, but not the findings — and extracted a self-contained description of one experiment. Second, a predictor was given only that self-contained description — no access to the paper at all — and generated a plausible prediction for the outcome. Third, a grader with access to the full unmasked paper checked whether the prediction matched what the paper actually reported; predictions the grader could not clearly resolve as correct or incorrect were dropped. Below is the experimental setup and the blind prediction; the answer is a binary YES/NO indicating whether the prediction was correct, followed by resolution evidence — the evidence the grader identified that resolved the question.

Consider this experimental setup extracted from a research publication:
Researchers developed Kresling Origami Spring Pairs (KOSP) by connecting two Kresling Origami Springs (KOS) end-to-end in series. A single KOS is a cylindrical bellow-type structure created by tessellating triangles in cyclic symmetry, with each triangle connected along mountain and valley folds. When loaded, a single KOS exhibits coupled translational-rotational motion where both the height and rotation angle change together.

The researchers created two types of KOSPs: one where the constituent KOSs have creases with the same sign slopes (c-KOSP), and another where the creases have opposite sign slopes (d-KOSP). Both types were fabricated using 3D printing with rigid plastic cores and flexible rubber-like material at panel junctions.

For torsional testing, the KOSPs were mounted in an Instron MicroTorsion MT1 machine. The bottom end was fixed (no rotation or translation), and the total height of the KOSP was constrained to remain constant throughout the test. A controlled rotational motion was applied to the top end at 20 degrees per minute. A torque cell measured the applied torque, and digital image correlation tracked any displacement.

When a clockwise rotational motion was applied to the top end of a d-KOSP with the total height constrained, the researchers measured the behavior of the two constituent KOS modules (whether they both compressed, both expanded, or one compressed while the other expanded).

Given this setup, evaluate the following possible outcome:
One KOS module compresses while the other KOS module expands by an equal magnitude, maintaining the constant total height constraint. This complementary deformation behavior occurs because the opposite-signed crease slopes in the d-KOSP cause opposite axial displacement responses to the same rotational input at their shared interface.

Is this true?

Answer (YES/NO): YES